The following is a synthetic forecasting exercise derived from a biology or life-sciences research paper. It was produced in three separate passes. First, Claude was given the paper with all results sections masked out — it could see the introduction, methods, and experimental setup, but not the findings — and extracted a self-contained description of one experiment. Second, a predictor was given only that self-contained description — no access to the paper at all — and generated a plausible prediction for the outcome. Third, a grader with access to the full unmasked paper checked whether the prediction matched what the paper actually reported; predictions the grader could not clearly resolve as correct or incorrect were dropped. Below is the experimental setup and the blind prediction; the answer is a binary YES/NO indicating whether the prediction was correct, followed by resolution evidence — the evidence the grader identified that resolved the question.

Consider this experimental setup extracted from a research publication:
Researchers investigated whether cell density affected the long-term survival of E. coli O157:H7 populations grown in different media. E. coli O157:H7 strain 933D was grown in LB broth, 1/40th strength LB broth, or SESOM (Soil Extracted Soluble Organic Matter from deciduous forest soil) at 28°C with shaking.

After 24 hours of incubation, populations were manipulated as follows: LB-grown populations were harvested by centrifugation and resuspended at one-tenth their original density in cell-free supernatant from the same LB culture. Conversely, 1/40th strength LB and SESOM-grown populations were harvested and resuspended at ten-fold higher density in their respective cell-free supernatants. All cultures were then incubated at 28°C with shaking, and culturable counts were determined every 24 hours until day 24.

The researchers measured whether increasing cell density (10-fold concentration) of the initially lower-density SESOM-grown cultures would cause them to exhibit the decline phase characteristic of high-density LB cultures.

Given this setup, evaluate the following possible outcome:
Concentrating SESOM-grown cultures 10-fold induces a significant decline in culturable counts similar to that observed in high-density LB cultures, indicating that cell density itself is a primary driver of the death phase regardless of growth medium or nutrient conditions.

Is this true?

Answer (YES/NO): NO